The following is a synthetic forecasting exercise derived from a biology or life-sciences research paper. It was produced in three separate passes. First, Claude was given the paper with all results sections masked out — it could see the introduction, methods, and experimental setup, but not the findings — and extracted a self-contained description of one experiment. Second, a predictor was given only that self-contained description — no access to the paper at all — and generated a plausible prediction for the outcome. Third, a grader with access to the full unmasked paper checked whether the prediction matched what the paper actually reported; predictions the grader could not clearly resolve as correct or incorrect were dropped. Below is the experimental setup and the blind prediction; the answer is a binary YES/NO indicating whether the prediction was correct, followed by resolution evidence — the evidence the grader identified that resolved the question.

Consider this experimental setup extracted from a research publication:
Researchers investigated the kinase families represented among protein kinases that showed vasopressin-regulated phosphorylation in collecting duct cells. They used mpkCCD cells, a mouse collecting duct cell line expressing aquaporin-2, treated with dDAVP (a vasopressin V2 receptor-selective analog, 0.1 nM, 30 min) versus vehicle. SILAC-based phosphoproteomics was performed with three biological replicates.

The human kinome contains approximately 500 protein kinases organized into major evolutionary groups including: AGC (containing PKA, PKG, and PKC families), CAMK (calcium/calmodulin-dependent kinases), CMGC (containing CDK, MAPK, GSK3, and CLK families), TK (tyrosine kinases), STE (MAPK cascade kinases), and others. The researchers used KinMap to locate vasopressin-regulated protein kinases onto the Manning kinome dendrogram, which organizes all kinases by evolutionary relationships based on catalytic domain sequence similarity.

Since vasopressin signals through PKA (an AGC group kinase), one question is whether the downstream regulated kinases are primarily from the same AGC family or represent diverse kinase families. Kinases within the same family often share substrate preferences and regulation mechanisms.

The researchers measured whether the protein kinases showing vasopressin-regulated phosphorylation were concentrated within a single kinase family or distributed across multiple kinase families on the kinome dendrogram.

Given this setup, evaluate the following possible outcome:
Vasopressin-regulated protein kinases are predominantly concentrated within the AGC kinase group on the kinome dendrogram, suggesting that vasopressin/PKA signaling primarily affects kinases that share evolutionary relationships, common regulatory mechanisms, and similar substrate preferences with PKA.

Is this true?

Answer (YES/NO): NO